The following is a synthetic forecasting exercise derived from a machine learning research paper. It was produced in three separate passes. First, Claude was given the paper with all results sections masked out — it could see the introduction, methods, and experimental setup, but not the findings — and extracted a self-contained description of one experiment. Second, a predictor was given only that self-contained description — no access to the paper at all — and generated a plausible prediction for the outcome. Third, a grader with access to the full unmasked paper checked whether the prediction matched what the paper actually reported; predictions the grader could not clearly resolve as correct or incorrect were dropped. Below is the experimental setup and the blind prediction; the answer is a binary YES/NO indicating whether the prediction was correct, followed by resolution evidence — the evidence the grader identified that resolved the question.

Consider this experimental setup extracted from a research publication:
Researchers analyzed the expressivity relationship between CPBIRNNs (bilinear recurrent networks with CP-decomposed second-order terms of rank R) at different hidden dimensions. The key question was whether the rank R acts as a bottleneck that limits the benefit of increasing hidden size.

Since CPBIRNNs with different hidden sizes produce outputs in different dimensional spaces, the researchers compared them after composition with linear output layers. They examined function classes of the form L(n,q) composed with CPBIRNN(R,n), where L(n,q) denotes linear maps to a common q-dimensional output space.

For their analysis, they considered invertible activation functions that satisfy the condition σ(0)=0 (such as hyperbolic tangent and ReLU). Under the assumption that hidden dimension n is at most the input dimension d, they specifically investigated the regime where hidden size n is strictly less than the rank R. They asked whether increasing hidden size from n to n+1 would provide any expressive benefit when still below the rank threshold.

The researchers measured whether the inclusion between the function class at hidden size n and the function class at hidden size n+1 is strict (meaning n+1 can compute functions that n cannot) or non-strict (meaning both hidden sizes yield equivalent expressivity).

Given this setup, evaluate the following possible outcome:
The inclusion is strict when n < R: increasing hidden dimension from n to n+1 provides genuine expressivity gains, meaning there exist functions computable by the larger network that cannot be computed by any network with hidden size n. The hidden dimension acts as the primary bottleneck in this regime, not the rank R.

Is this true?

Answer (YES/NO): YES